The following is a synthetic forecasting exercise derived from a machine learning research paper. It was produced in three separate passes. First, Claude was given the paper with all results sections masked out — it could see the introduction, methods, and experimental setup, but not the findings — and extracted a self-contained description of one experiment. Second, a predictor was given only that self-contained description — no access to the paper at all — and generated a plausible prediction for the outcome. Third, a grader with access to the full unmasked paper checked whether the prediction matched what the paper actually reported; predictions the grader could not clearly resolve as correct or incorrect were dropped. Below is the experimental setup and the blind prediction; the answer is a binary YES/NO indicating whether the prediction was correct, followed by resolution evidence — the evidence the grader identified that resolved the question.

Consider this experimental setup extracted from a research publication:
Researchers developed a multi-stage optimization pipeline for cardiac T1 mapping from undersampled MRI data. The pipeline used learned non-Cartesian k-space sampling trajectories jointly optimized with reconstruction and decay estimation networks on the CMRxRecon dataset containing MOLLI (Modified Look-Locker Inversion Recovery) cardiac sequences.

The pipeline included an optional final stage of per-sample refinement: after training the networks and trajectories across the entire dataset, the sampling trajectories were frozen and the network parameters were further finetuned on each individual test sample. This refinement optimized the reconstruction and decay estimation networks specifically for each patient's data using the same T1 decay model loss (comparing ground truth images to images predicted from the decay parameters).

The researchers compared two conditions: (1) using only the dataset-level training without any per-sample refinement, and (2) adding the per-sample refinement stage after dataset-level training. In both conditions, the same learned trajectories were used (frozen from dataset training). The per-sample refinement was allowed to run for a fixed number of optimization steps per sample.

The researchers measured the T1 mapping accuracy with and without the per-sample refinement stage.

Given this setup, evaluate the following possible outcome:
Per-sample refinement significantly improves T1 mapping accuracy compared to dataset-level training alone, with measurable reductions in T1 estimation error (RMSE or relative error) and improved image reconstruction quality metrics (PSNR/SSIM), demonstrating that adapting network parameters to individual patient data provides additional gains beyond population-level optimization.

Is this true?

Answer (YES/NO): YES